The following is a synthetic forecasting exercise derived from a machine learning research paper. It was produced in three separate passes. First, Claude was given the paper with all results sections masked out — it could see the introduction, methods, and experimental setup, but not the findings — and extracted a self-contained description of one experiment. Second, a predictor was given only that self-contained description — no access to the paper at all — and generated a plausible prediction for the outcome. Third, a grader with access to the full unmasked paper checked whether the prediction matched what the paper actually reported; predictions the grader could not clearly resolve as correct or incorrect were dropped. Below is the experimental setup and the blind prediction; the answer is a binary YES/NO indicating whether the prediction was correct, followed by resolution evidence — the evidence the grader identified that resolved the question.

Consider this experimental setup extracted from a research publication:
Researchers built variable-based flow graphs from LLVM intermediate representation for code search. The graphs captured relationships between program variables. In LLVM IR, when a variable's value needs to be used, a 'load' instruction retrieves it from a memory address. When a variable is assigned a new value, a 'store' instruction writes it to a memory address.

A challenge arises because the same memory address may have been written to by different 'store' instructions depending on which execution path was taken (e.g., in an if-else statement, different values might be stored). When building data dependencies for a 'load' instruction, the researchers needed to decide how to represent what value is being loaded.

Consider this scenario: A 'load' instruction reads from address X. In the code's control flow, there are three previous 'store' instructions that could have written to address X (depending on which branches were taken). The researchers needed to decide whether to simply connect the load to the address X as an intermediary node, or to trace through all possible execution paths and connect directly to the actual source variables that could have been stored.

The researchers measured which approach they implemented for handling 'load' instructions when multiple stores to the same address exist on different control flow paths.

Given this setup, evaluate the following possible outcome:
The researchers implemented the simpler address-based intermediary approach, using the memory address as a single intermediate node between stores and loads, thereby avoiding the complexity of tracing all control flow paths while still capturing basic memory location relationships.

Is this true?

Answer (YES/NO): NO